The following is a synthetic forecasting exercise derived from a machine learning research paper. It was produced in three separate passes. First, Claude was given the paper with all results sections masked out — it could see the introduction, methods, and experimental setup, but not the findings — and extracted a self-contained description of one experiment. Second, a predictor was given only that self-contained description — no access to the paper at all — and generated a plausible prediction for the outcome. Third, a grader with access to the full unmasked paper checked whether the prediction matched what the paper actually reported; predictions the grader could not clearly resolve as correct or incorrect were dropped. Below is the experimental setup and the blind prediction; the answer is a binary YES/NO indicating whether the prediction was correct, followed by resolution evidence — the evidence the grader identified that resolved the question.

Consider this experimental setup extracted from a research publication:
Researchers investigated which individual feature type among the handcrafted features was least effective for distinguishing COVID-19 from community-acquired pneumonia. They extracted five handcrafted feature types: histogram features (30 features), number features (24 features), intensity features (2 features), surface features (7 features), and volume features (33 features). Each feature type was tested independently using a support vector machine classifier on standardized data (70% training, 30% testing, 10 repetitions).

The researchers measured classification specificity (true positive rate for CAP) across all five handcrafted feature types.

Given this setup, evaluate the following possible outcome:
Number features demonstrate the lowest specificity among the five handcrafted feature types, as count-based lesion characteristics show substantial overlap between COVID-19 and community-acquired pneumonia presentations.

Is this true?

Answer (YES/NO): NO